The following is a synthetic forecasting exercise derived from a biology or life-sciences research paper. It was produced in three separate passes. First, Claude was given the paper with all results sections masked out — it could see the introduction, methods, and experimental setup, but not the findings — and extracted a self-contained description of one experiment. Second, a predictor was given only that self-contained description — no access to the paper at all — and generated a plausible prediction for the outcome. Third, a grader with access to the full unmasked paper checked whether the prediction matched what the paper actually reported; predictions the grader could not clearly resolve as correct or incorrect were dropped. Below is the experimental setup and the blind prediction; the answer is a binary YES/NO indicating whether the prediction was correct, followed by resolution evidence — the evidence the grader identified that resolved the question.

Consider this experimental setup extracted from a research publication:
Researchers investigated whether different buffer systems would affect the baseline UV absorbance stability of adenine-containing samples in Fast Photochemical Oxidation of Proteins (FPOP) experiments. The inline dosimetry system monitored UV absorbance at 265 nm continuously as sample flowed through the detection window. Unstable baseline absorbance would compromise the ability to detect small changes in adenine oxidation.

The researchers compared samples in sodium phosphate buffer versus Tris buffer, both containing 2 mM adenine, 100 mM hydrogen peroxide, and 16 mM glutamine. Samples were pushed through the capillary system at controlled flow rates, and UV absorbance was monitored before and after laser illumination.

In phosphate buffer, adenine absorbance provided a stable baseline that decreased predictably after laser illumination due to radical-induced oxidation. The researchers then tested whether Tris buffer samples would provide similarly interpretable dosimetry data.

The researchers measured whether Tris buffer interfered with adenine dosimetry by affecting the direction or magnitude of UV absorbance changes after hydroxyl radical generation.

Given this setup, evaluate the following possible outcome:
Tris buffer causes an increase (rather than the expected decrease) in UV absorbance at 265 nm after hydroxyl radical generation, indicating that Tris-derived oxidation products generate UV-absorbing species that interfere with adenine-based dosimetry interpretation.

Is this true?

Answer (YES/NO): YES